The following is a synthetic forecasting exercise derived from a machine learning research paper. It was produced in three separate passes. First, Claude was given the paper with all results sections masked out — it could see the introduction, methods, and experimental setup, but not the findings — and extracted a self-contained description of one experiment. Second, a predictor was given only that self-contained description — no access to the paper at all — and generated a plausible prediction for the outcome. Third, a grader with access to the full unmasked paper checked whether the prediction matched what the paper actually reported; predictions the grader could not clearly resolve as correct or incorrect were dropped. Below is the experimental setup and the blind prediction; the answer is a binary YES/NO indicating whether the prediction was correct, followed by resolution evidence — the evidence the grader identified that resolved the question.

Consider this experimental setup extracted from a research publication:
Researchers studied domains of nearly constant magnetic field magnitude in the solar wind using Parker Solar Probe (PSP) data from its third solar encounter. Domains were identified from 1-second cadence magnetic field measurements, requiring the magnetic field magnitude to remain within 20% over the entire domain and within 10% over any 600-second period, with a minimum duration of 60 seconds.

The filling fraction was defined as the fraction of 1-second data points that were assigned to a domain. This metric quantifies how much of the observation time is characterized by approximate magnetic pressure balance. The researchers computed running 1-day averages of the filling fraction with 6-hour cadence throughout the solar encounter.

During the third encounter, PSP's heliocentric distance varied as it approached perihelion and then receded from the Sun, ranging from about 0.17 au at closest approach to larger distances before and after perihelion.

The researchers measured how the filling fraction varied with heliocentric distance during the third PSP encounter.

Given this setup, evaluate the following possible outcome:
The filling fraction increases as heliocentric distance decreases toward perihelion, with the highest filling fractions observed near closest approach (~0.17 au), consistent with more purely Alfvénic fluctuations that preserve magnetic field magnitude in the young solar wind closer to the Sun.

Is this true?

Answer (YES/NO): YES